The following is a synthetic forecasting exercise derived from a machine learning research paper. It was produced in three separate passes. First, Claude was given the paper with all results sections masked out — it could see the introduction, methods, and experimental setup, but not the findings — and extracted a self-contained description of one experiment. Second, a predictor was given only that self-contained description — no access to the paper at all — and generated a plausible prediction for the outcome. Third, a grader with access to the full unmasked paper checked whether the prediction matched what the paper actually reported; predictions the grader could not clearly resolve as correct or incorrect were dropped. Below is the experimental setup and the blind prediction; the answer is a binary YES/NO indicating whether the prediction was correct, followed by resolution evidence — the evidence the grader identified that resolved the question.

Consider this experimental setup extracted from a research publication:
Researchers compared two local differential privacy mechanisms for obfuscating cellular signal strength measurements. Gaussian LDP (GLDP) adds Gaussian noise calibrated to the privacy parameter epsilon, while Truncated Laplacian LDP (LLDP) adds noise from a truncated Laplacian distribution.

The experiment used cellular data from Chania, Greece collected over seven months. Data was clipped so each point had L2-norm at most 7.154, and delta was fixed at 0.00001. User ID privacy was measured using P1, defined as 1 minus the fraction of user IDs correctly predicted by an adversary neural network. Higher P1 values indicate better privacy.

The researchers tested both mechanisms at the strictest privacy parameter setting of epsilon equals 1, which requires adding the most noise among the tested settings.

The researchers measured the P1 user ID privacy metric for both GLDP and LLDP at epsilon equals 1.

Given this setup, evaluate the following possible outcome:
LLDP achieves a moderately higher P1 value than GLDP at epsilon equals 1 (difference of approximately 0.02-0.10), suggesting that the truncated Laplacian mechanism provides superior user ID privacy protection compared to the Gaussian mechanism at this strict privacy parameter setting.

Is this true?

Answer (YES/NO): NO